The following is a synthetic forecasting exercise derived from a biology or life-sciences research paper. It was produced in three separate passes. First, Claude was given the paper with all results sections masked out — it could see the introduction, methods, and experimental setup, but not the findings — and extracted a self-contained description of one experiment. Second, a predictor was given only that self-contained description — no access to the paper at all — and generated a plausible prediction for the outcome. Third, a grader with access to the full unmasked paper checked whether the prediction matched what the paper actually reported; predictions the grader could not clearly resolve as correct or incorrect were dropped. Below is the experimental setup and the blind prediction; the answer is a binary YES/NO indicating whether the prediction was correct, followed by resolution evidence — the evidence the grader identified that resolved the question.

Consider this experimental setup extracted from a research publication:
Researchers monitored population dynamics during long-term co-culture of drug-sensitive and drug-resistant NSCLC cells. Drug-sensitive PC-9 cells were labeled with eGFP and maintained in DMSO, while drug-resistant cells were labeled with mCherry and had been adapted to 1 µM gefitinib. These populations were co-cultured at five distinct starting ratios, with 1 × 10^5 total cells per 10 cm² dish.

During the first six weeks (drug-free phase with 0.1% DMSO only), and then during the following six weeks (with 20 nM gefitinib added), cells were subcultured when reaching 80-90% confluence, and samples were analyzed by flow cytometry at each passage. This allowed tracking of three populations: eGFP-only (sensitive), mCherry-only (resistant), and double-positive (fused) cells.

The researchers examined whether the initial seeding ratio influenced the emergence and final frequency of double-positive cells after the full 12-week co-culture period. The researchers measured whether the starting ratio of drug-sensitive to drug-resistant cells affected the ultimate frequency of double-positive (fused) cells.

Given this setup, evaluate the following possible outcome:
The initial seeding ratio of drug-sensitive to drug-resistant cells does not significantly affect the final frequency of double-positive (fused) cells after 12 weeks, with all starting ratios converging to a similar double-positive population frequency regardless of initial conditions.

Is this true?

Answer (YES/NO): NO